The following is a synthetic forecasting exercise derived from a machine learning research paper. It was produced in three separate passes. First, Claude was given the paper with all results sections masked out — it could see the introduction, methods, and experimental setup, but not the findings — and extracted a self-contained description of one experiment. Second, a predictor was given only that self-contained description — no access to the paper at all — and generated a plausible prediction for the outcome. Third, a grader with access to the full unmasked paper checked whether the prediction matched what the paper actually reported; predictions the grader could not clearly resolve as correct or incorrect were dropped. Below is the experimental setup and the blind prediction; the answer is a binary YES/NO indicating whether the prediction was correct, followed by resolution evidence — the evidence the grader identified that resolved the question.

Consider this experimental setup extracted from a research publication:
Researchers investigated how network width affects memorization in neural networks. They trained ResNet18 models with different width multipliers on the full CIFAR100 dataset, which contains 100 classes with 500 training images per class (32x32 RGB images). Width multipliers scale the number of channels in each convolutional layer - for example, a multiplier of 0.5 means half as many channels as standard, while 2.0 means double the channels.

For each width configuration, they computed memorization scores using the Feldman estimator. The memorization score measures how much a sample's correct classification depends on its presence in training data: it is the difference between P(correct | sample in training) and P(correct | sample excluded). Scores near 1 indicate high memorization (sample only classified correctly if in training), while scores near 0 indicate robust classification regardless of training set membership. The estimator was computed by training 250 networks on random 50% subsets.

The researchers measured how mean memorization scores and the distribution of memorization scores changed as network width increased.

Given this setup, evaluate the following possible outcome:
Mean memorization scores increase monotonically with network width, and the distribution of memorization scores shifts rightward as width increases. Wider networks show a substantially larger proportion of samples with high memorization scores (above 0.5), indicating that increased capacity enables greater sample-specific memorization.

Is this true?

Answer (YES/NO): NO